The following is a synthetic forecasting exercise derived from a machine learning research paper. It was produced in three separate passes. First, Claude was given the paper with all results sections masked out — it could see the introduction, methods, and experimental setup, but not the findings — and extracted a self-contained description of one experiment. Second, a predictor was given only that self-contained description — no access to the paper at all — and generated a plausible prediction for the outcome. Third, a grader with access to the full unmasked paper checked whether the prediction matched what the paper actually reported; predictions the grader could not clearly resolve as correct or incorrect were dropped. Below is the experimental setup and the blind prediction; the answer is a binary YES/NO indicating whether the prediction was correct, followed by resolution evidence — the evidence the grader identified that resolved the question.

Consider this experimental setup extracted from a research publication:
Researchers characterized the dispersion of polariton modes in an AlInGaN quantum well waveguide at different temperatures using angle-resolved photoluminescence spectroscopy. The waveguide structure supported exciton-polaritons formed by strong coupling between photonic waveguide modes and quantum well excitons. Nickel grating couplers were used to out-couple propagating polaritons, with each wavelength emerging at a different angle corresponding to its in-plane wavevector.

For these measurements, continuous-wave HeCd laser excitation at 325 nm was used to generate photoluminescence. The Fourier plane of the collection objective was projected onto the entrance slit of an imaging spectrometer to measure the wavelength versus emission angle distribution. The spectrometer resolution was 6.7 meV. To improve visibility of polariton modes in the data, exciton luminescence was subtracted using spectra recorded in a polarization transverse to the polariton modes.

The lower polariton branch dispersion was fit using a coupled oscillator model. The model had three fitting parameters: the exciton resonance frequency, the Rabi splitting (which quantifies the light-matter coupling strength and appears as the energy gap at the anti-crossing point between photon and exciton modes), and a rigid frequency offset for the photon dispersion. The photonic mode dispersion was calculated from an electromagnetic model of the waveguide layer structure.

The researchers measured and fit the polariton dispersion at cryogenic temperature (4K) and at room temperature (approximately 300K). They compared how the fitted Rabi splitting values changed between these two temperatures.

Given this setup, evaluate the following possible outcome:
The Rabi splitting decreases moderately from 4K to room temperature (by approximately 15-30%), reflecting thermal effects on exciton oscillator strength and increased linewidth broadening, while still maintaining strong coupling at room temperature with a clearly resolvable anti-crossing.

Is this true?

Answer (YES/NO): YES